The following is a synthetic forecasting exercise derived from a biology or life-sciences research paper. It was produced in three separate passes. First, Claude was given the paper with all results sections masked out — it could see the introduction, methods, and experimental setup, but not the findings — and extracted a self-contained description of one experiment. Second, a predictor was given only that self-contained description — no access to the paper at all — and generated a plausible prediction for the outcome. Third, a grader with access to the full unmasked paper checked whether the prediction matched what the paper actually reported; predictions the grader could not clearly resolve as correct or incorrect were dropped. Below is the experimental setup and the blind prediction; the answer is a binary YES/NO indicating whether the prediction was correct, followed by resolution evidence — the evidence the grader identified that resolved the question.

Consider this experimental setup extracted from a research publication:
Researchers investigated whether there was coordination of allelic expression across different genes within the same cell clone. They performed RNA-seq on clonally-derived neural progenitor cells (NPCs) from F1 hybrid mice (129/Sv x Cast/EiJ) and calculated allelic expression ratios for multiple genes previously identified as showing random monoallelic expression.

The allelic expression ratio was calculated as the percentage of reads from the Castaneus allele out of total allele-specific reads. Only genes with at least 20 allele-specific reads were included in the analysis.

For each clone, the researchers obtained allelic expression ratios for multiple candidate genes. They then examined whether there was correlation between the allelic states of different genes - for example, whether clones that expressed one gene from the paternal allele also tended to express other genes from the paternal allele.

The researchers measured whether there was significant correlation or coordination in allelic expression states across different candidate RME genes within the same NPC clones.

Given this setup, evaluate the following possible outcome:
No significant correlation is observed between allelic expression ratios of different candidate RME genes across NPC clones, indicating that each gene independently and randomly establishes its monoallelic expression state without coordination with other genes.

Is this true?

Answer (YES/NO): YES